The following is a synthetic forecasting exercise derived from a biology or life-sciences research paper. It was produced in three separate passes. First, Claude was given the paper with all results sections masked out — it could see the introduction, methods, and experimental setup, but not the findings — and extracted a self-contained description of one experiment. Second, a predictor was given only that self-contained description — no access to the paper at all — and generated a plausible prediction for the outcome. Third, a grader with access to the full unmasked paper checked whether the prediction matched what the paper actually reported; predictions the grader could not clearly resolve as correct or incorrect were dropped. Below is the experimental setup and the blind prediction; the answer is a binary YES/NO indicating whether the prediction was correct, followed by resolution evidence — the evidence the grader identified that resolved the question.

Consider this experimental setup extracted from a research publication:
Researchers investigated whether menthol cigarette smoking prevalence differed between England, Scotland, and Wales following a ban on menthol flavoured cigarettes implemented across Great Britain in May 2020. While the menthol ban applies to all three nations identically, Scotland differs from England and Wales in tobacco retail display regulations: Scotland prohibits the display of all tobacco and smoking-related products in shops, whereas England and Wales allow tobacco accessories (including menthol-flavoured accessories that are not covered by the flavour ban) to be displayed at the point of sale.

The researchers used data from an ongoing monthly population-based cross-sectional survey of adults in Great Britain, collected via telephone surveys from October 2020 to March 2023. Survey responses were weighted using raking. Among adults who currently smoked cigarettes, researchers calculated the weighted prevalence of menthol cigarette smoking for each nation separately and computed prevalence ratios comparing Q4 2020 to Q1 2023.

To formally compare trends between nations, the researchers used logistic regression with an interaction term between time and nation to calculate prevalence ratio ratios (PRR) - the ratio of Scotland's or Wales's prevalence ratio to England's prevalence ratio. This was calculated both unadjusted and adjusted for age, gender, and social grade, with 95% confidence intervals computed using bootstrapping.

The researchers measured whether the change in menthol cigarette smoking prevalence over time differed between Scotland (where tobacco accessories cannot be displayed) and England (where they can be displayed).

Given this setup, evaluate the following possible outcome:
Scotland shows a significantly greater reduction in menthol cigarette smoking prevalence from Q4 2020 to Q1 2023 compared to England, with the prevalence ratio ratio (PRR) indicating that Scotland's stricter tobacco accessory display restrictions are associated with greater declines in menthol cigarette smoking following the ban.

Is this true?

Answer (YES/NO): NO